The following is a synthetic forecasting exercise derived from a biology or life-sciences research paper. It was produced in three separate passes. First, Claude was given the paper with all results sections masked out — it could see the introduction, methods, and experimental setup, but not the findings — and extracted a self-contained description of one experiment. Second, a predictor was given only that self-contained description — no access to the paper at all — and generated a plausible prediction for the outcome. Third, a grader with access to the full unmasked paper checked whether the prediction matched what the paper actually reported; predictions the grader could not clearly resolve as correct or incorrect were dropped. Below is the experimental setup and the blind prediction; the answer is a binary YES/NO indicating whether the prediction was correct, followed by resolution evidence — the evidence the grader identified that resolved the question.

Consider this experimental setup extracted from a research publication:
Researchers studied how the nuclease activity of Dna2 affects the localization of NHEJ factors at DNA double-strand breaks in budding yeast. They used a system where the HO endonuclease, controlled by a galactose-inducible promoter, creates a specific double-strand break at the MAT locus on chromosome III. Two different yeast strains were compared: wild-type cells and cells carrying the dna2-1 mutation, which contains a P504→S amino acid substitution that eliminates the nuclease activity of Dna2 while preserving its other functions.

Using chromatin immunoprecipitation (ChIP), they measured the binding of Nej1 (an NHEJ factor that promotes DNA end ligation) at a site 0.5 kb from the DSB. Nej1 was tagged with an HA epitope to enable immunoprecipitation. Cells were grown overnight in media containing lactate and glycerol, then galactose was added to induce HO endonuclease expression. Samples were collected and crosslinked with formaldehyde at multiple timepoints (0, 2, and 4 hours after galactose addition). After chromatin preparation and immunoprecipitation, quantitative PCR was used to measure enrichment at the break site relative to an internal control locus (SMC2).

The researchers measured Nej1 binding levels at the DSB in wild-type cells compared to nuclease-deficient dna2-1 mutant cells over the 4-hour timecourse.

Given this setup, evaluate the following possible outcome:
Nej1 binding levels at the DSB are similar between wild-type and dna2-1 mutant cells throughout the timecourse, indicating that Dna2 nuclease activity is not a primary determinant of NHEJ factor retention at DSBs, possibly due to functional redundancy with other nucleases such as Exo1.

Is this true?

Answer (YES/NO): NO